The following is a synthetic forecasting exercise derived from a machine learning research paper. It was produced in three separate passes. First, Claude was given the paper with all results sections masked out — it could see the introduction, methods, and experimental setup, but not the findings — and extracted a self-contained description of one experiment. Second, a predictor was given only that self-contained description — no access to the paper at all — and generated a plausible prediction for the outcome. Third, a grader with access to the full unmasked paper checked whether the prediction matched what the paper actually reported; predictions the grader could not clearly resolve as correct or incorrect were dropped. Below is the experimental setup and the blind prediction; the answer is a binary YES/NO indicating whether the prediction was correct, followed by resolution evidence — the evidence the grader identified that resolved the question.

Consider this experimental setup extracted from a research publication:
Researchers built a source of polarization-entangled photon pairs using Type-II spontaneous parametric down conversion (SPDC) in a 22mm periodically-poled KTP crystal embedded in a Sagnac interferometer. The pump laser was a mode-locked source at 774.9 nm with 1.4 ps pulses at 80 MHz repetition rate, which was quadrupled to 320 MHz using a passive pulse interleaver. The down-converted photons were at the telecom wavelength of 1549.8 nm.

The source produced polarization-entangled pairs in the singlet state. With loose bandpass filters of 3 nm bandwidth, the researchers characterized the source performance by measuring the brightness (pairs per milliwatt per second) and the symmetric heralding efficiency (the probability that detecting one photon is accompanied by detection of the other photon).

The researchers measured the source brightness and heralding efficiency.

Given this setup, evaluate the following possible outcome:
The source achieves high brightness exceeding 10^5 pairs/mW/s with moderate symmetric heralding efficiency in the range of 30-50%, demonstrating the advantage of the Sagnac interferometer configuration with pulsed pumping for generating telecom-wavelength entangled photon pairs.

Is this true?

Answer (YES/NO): NO